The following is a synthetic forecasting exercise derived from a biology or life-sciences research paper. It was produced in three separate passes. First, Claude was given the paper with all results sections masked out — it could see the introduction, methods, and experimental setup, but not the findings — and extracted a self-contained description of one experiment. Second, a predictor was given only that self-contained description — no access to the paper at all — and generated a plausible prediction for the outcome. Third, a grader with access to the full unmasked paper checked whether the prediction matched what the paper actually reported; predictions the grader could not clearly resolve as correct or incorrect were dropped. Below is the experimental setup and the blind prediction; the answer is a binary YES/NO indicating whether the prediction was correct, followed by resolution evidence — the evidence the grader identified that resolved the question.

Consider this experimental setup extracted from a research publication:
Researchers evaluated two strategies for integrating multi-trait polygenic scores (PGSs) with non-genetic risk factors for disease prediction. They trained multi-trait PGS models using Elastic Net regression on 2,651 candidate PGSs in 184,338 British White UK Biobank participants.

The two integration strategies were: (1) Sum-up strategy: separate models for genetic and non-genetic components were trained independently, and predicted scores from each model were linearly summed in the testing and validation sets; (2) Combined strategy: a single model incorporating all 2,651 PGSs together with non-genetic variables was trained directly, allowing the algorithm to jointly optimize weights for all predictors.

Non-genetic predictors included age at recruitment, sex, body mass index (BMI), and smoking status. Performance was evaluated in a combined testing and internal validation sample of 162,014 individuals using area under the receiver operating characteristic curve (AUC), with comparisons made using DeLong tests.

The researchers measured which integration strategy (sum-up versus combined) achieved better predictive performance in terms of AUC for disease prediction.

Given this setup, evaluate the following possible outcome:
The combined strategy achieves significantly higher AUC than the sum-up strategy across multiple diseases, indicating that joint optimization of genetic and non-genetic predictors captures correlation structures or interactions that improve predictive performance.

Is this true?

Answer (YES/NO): NO